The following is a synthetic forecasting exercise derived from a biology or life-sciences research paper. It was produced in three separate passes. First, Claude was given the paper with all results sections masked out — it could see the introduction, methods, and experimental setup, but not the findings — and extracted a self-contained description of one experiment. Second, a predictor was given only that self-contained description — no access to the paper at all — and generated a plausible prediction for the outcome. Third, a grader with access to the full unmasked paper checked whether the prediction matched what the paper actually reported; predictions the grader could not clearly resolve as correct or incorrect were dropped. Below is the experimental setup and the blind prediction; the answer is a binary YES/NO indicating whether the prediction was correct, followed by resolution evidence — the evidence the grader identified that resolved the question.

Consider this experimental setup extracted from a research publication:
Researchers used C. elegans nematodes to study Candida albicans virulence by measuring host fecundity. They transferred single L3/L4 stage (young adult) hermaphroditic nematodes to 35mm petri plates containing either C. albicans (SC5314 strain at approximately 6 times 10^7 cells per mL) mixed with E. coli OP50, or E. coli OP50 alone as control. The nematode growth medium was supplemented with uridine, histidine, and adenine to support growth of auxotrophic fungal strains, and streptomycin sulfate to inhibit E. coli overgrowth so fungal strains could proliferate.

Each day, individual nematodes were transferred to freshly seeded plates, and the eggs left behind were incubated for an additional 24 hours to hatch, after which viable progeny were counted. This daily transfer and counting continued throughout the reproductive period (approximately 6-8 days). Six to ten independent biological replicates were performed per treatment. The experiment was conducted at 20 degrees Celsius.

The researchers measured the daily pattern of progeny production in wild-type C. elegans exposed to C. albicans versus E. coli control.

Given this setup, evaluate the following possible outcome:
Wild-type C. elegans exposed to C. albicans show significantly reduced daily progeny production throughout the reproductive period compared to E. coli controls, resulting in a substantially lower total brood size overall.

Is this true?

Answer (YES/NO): NO